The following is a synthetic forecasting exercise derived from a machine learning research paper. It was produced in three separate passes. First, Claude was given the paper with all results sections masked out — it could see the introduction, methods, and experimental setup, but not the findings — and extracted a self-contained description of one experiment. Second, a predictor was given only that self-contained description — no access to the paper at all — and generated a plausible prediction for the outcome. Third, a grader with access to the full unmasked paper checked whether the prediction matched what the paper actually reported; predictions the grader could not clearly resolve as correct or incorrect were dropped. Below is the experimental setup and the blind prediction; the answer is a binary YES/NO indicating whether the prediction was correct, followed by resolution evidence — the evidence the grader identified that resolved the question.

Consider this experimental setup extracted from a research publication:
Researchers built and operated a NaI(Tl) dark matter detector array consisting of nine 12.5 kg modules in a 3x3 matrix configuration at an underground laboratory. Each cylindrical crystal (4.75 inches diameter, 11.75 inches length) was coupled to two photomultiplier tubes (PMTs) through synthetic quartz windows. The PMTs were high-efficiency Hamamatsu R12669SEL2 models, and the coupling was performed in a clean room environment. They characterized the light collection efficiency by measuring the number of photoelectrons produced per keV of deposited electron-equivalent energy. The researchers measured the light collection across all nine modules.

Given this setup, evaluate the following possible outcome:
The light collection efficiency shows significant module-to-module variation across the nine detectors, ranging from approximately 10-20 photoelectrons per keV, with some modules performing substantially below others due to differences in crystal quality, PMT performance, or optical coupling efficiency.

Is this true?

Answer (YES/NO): NO